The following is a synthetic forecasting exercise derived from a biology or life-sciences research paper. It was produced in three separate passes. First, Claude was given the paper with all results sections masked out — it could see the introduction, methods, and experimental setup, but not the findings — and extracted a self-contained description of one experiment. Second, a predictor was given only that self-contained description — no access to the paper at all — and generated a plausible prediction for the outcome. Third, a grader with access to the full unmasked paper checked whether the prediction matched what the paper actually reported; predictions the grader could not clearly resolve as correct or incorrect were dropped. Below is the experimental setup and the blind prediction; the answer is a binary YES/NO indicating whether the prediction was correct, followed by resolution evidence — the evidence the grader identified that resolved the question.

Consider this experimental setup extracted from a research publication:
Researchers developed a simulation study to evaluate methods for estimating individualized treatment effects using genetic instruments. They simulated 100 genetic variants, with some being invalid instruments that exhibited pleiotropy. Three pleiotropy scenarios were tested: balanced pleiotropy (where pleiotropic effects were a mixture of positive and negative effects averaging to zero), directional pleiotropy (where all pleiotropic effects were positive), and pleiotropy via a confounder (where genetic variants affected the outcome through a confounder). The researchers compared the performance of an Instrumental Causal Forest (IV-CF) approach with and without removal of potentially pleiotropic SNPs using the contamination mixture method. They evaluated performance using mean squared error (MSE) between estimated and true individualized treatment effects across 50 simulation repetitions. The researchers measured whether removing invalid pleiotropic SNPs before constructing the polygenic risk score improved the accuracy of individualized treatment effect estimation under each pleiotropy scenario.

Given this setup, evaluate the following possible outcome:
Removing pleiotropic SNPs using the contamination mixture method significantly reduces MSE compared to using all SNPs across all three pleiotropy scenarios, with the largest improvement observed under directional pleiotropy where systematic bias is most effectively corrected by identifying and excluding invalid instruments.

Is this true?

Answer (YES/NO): NO